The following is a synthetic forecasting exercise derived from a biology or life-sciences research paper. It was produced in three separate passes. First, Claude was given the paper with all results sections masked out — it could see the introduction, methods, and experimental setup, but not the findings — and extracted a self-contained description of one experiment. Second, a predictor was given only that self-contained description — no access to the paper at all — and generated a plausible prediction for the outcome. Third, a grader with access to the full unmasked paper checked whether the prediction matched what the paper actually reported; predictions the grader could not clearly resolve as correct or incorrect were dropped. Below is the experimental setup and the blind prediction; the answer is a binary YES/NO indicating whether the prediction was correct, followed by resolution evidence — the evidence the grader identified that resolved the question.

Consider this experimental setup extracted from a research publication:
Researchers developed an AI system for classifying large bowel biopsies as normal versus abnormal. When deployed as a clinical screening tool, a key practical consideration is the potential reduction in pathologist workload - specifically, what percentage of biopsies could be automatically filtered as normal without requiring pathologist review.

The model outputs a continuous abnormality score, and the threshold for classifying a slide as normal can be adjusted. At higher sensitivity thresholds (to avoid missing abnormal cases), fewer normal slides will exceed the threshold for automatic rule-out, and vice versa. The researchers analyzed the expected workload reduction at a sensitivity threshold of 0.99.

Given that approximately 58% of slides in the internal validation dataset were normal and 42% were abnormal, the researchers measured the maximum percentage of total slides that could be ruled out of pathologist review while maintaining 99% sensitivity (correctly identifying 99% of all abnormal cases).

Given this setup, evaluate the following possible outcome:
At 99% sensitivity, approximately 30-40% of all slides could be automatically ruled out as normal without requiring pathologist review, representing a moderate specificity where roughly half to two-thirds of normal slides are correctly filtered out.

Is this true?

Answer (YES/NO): YES